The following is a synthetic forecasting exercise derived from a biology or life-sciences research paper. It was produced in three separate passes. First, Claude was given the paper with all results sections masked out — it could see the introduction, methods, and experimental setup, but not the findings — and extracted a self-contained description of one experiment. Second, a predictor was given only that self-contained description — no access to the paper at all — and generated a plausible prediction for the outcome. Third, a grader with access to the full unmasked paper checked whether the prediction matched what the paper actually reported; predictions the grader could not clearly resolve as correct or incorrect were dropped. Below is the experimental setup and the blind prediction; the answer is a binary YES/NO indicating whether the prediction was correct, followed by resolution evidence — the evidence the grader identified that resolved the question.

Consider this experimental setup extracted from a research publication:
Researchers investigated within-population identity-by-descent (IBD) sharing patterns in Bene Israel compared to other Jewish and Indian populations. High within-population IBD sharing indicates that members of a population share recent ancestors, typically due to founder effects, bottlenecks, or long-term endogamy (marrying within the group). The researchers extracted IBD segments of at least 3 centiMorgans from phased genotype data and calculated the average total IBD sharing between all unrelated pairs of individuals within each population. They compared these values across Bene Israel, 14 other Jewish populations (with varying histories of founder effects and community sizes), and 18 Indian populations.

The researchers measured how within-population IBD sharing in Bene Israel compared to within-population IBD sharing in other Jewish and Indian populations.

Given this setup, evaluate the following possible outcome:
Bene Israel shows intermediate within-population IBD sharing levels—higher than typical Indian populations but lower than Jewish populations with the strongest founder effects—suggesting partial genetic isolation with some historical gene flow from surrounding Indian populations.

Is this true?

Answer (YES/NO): NO